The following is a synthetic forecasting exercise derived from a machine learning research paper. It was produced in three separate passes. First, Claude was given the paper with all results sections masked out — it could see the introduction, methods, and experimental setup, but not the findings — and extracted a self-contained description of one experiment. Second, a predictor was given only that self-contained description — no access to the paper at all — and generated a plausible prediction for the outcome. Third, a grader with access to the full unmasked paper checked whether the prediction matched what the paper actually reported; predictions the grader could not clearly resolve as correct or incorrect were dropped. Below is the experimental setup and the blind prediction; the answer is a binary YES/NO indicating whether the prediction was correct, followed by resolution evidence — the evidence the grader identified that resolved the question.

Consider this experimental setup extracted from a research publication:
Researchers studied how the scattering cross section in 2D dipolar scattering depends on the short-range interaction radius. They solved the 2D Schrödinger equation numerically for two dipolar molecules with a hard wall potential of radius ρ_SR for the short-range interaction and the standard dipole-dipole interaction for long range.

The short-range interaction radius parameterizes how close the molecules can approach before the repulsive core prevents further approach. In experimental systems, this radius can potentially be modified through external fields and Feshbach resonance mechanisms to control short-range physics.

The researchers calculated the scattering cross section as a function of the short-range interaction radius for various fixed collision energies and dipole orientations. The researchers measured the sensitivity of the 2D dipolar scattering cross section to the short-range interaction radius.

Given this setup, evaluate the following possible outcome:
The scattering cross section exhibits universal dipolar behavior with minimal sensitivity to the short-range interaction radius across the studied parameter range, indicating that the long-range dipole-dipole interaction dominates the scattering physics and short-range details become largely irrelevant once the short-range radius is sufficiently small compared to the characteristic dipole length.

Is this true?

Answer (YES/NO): NO